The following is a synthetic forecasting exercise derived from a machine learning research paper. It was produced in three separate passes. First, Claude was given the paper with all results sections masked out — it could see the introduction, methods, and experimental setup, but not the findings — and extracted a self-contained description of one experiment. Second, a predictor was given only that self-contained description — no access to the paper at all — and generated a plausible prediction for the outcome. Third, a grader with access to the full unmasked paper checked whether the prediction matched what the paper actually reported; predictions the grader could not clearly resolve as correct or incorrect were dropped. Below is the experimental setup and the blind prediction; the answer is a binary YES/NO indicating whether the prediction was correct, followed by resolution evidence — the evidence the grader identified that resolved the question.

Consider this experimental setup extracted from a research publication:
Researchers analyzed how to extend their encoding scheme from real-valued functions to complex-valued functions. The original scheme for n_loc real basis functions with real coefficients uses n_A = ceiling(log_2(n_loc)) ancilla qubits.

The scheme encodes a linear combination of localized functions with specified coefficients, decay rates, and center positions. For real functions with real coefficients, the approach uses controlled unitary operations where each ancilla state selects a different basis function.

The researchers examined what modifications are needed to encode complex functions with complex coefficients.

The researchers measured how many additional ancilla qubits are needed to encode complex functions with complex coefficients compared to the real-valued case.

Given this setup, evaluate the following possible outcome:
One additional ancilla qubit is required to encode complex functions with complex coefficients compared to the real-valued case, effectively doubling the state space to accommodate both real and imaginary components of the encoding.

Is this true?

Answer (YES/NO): YES